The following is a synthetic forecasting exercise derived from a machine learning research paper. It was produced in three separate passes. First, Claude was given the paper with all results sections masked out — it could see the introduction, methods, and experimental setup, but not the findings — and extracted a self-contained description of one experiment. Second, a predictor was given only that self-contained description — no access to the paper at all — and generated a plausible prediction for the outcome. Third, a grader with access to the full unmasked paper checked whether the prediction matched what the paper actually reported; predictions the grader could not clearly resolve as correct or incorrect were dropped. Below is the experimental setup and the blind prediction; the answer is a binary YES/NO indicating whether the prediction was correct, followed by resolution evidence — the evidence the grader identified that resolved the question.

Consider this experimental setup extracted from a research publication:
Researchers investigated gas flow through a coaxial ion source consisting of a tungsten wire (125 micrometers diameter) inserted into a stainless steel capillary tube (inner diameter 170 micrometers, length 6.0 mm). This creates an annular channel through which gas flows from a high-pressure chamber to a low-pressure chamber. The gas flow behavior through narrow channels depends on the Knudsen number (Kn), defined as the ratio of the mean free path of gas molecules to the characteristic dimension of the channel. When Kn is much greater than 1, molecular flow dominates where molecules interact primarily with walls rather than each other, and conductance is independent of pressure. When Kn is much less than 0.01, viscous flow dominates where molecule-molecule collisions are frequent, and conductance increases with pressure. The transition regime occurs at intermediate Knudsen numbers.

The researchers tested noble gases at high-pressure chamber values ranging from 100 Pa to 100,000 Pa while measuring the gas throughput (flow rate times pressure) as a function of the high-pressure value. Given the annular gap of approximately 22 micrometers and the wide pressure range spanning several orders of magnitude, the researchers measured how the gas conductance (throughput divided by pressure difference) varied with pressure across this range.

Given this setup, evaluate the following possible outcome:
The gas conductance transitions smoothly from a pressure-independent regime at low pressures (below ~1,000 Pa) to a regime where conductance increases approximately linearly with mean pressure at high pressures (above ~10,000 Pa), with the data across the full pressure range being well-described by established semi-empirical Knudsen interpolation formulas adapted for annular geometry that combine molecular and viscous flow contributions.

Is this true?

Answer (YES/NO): NO